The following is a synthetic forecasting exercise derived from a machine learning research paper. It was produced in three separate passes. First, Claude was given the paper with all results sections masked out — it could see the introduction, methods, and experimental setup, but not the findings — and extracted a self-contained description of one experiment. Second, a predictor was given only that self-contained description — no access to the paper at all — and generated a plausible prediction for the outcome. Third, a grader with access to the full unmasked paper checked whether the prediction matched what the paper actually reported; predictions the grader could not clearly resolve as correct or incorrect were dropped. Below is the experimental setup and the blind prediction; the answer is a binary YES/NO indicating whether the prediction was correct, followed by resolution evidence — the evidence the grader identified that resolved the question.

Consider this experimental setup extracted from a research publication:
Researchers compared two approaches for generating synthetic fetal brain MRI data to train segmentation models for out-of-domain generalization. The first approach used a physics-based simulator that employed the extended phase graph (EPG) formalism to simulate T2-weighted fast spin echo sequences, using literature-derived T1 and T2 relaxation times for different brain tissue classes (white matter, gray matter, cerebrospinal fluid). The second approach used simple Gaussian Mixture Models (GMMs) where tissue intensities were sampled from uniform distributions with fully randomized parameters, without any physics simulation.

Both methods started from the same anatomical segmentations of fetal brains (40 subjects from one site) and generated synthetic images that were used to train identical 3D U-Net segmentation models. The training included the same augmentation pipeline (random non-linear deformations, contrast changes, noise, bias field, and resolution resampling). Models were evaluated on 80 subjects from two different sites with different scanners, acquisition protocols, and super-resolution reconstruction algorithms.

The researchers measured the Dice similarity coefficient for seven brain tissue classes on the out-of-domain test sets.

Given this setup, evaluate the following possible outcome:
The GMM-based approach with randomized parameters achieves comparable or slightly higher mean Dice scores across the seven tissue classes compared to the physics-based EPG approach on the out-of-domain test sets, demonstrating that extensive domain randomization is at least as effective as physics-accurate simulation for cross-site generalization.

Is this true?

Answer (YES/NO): NO